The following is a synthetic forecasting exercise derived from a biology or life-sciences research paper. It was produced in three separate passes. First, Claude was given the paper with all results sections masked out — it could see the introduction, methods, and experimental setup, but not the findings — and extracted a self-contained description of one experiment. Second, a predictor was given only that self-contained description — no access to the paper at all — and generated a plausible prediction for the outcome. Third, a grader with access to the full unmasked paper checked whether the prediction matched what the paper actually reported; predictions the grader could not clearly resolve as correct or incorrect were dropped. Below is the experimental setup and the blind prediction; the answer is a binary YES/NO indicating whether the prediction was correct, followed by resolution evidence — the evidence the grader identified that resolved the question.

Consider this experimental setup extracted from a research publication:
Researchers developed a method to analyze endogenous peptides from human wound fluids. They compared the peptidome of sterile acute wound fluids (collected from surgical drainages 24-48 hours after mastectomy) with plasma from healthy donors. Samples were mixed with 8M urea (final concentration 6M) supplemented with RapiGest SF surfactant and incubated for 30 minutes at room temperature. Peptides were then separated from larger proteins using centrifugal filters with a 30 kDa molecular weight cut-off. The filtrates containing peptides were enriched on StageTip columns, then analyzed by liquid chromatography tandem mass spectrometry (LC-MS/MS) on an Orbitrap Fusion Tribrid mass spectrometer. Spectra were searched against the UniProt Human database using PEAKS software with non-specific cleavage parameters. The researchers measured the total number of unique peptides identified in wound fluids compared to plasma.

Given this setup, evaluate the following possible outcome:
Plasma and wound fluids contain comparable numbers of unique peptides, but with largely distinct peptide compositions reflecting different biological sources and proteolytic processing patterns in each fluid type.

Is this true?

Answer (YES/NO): NO